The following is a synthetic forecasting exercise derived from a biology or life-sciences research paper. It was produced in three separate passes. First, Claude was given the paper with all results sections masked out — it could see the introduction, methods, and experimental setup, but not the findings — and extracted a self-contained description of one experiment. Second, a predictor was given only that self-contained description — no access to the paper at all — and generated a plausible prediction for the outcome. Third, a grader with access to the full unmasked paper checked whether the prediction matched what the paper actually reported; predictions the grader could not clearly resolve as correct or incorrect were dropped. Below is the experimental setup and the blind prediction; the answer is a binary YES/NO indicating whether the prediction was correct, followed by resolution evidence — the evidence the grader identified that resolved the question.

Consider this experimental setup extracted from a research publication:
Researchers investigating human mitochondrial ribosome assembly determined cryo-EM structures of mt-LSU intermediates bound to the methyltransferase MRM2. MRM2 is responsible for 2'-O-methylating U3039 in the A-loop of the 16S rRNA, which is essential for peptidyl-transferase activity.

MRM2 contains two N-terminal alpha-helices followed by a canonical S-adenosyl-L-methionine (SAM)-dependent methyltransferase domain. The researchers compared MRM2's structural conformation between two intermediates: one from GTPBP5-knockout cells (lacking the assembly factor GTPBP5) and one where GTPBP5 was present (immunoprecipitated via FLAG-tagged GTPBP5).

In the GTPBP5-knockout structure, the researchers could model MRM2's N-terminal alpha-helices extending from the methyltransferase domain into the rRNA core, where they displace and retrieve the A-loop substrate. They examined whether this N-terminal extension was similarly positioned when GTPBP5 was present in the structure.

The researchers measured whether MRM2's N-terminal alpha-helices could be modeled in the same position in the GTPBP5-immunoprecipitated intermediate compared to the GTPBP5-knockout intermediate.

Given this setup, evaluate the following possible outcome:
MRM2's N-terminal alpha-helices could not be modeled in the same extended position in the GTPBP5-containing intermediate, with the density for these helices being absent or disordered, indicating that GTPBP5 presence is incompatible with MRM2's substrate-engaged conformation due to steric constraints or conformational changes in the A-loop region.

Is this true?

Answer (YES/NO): YES